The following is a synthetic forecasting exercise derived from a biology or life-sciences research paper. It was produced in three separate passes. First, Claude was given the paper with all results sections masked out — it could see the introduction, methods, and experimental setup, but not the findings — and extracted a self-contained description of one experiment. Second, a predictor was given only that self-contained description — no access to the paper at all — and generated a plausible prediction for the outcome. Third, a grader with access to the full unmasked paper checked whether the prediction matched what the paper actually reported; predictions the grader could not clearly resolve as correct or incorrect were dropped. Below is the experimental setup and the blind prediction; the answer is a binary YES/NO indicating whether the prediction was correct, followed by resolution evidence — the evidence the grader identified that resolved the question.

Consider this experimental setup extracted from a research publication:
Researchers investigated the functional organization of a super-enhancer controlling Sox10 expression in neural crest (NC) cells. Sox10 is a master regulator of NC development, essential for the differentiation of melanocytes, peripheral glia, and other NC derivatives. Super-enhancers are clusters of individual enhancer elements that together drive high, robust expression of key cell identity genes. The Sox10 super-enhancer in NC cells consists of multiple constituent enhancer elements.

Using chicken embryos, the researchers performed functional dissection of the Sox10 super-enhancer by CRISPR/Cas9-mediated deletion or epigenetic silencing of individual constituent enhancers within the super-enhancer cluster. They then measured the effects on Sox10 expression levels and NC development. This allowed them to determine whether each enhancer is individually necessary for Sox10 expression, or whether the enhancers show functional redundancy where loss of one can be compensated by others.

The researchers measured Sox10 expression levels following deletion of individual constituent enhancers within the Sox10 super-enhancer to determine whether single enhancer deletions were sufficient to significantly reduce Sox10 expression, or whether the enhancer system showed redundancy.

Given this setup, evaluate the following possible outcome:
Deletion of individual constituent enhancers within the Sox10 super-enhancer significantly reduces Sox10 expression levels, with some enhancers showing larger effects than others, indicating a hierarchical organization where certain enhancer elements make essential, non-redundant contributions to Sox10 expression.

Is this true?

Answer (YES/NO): NO